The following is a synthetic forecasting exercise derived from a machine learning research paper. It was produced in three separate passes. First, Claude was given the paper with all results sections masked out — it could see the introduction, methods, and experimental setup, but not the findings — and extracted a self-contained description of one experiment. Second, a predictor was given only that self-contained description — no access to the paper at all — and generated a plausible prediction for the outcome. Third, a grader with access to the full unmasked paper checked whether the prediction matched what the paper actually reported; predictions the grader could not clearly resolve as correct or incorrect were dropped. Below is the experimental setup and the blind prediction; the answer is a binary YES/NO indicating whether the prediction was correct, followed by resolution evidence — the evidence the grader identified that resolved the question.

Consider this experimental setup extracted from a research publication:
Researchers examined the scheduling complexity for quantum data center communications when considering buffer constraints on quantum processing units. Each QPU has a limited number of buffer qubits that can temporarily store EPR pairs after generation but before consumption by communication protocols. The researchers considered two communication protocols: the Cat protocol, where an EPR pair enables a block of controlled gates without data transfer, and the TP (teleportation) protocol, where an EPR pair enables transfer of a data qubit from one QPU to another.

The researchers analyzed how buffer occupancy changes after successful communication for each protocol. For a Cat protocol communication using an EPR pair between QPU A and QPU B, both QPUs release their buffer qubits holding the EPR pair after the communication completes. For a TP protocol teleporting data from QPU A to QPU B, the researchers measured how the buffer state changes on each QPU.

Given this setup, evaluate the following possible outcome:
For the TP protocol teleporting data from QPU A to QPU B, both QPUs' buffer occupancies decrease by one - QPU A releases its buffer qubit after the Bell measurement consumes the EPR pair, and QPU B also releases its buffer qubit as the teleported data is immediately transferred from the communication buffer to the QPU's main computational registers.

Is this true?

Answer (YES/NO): NO